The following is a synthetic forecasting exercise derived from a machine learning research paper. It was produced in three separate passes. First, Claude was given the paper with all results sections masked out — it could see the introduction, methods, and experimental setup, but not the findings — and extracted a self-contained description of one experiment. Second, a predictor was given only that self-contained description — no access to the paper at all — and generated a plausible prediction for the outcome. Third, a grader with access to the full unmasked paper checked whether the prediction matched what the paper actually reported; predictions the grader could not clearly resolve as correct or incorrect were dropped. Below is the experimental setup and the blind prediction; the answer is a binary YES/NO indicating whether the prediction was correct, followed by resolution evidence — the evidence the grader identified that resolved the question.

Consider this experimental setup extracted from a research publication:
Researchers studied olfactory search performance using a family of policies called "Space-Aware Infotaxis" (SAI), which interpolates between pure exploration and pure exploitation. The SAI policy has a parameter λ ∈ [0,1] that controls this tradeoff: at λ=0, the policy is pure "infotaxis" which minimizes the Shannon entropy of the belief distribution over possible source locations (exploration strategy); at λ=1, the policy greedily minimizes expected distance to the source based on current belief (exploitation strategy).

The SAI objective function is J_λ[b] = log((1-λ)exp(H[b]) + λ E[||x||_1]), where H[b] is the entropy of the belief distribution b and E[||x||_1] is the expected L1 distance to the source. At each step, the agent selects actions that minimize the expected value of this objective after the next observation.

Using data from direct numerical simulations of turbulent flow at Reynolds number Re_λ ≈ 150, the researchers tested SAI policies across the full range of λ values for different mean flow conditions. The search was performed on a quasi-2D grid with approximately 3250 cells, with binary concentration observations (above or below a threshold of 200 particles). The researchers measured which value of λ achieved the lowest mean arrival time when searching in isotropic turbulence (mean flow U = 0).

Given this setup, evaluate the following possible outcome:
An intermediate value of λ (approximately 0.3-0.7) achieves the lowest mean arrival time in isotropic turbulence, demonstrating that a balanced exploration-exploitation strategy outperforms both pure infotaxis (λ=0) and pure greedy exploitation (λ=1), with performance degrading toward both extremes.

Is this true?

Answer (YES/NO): NO